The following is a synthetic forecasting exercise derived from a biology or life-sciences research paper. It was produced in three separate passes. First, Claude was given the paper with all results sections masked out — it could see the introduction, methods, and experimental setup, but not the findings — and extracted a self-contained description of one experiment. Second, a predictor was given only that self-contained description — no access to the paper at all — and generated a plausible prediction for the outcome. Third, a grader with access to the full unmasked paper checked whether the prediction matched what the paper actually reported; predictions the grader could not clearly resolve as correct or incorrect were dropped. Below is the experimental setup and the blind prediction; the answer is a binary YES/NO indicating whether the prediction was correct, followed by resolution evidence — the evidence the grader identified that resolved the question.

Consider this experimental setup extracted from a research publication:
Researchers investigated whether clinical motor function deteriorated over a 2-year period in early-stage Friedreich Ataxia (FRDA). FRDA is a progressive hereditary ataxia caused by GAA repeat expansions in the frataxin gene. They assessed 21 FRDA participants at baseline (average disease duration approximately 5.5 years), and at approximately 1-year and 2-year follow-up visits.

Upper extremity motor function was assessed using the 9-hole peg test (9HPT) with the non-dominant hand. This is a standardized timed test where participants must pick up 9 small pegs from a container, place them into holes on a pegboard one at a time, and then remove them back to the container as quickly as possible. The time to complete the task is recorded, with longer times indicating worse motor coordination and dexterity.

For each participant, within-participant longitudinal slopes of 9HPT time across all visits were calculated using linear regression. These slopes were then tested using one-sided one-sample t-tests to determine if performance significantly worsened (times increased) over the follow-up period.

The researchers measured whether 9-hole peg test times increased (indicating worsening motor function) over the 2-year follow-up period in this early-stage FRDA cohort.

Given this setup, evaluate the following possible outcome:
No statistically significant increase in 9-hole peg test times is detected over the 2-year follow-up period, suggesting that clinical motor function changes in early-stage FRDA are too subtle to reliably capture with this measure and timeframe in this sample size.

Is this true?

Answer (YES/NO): NO